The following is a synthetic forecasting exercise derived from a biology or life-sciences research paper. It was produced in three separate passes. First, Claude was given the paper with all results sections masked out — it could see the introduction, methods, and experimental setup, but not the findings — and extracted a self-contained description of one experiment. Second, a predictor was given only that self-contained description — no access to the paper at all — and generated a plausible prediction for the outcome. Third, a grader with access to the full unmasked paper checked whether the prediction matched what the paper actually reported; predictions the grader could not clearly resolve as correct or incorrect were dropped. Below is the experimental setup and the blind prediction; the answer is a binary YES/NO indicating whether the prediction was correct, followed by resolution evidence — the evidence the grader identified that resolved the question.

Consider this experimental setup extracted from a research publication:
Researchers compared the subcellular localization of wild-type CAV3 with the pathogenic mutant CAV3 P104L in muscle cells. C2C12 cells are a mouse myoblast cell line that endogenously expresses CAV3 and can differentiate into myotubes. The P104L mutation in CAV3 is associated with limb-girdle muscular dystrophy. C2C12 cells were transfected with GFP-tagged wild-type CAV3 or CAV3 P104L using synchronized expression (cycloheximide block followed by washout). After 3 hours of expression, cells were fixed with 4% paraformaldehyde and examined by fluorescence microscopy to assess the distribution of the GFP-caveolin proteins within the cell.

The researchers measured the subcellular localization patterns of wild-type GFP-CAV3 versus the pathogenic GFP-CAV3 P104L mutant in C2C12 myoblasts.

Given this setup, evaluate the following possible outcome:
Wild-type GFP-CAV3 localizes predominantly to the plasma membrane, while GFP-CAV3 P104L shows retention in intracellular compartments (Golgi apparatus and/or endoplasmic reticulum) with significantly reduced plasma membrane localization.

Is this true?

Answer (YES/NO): NO